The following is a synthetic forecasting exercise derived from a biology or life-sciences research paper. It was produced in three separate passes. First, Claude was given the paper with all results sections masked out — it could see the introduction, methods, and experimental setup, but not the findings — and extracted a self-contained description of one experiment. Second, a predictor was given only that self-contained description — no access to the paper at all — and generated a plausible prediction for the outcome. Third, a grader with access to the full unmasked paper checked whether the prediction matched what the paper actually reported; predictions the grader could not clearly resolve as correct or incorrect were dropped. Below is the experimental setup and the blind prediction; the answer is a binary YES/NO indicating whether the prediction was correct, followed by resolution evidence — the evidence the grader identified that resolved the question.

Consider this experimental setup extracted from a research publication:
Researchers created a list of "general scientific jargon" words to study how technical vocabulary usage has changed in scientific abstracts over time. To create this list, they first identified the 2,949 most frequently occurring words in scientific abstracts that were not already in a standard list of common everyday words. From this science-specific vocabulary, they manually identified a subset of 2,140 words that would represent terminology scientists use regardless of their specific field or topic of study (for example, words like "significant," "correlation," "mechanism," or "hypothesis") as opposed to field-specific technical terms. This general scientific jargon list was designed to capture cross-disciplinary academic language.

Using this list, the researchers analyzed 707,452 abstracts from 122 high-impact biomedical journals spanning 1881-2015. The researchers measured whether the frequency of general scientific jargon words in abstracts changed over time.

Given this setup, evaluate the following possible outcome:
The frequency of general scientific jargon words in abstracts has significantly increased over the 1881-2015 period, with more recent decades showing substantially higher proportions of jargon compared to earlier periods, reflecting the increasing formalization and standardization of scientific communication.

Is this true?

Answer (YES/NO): YES